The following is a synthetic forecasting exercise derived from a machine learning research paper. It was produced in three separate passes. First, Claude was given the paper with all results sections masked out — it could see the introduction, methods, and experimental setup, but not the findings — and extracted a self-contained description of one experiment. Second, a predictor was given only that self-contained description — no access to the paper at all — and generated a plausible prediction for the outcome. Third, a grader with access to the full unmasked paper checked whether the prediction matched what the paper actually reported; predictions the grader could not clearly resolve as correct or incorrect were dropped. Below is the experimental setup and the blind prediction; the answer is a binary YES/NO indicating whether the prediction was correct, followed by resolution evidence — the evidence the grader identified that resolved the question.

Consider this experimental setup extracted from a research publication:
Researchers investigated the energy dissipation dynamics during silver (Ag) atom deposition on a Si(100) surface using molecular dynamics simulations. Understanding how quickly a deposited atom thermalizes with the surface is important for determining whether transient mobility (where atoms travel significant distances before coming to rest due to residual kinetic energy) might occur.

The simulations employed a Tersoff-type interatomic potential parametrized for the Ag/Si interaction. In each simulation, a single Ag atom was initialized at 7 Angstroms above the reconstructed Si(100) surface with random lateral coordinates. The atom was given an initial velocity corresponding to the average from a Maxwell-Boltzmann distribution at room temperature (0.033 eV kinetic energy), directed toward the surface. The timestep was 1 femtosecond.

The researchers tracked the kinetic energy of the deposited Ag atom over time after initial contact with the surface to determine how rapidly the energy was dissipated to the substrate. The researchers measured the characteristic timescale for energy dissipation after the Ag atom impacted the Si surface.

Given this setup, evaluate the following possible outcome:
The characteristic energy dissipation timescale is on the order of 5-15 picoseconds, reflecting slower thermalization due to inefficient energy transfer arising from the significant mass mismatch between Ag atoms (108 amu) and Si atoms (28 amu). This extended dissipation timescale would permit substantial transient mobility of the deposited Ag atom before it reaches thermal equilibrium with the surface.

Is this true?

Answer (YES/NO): NO